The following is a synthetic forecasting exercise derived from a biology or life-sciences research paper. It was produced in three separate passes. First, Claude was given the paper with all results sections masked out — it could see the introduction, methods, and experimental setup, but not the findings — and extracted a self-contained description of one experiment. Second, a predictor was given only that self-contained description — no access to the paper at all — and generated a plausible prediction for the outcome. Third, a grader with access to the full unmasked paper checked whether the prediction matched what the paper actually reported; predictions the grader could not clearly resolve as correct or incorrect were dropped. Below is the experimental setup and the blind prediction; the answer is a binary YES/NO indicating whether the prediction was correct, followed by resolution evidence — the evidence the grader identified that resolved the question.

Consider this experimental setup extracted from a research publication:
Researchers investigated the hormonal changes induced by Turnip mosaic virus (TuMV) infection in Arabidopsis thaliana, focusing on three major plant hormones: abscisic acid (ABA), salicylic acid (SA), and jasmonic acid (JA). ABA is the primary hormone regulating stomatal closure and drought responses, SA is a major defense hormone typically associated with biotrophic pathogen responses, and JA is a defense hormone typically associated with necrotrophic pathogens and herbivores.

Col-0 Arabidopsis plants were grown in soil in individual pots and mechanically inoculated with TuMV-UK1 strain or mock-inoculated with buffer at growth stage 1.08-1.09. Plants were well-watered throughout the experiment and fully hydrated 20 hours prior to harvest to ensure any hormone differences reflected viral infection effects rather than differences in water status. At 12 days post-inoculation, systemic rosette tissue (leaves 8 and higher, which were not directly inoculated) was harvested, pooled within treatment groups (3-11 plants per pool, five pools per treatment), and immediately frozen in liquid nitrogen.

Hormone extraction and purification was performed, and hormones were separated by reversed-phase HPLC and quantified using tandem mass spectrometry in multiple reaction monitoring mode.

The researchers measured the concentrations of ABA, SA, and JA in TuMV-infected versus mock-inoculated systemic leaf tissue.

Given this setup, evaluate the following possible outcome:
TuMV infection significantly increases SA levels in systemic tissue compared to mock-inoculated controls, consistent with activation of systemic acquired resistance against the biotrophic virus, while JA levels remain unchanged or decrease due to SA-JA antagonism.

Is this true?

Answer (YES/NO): YES